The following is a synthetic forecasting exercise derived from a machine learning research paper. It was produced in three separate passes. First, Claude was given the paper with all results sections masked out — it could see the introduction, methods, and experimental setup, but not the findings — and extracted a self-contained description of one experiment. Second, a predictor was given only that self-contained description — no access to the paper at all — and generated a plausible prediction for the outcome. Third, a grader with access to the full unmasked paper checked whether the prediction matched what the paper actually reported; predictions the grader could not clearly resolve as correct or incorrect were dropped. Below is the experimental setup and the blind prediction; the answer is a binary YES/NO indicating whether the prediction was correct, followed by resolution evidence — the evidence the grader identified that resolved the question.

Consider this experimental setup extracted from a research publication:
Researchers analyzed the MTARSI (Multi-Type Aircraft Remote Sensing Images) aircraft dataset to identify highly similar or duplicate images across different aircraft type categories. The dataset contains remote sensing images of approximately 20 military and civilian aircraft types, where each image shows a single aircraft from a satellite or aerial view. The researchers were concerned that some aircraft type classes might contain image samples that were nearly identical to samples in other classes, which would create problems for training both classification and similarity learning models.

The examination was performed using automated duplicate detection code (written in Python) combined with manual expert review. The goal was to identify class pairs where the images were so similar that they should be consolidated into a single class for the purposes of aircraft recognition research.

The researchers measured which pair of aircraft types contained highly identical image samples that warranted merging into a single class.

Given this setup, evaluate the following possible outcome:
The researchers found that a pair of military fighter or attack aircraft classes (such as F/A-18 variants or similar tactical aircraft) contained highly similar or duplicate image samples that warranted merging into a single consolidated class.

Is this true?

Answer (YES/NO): NO